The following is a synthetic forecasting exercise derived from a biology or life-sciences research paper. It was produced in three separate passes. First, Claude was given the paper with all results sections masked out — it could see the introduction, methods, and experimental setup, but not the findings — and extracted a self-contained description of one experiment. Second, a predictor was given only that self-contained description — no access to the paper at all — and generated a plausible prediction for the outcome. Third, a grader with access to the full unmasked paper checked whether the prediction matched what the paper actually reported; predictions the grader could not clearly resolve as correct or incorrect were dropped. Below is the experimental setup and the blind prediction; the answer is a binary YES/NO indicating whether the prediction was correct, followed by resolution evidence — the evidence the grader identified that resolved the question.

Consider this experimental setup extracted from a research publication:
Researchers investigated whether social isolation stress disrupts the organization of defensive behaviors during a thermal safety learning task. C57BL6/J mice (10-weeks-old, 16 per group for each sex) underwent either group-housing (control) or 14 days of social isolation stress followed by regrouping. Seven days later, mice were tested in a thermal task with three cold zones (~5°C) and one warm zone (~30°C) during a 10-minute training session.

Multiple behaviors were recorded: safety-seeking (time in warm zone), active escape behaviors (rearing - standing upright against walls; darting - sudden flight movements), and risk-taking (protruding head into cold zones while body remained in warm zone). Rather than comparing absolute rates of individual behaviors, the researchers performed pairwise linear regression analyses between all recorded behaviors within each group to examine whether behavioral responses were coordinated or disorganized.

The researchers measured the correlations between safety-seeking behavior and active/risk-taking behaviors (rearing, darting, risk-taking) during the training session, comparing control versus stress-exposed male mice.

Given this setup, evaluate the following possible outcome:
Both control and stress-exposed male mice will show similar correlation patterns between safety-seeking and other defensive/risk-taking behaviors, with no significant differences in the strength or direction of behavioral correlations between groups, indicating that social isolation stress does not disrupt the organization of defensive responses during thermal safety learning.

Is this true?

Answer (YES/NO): NO